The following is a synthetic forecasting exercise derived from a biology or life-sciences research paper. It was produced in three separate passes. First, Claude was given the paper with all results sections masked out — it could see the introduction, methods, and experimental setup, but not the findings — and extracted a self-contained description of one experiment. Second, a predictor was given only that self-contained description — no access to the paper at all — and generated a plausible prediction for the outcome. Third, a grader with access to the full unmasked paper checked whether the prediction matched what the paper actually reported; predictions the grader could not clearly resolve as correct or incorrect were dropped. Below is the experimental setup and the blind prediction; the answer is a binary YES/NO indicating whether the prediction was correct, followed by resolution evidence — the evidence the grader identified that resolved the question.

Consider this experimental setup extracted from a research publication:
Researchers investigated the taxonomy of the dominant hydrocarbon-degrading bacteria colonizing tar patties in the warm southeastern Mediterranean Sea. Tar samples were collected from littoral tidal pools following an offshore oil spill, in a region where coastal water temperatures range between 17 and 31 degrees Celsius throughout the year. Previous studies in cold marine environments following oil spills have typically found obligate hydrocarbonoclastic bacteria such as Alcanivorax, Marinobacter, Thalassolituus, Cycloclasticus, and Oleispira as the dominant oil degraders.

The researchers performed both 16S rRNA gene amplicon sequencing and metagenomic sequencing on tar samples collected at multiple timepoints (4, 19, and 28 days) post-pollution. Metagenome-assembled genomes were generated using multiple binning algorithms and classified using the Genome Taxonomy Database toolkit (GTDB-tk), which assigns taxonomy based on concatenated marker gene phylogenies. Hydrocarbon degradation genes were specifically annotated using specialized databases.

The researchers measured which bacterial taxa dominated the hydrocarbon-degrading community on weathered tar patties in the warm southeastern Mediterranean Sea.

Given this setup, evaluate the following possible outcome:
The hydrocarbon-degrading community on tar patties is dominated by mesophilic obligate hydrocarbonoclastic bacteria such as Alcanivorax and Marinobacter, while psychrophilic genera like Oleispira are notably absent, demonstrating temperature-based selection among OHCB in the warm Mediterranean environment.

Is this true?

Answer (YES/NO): NO